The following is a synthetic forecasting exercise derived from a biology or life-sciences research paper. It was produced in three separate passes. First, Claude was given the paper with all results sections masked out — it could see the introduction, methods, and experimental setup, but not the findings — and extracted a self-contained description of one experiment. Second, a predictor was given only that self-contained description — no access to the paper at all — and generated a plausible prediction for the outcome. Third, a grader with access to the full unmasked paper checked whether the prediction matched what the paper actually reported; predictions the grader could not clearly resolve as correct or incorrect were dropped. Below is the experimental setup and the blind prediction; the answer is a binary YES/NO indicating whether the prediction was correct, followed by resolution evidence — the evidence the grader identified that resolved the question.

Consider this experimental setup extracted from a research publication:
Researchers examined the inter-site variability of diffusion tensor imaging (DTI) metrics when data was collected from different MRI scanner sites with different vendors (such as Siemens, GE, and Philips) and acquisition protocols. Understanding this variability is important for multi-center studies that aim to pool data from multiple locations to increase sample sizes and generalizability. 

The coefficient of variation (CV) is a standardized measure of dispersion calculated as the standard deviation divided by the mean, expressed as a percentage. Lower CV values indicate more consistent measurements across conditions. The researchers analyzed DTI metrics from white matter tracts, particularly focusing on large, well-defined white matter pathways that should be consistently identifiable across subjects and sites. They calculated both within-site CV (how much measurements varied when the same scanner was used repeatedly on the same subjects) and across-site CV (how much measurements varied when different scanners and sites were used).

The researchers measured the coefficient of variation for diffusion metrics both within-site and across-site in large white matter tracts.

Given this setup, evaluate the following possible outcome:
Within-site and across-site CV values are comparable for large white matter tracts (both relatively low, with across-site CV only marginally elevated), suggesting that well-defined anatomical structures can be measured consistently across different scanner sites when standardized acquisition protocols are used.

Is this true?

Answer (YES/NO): NO